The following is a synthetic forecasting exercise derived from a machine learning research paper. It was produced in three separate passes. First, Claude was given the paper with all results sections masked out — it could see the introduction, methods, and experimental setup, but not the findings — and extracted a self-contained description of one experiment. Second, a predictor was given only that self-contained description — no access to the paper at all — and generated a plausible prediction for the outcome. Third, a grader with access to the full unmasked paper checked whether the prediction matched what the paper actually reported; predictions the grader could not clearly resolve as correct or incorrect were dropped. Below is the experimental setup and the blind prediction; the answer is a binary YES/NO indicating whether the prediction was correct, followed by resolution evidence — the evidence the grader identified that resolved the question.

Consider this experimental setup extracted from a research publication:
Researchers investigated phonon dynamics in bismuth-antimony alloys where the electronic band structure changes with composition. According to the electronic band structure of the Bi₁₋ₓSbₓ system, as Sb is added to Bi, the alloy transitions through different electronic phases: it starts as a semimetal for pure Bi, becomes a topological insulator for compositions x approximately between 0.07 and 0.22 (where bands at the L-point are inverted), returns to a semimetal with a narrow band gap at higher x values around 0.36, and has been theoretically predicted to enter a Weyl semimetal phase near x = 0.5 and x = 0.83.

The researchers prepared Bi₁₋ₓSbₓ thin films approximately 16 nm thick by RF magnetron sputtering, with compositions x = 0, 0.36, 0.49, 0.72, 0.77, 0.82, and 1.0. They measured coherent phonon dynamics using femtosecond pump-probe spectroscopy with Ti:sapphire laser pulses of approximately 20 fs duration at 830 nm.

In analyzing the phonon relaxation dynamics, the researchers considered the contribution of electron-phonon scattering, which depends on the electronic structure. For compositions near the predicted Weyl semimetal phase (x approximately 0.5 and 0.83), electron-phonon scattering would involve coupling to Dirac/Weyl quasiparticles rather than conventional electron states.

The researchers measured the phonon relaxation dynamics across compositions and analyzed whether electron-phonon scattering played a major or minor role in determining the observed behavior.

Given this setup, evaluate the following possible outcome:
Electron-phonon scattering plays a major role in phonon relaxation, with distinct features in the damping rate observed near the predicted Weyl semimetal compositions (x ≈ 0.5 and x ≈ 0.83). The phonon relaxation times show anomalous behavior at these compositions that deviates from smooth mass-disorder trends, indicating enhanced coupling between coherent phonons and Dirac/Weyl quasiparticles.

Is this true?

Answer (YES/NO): NO